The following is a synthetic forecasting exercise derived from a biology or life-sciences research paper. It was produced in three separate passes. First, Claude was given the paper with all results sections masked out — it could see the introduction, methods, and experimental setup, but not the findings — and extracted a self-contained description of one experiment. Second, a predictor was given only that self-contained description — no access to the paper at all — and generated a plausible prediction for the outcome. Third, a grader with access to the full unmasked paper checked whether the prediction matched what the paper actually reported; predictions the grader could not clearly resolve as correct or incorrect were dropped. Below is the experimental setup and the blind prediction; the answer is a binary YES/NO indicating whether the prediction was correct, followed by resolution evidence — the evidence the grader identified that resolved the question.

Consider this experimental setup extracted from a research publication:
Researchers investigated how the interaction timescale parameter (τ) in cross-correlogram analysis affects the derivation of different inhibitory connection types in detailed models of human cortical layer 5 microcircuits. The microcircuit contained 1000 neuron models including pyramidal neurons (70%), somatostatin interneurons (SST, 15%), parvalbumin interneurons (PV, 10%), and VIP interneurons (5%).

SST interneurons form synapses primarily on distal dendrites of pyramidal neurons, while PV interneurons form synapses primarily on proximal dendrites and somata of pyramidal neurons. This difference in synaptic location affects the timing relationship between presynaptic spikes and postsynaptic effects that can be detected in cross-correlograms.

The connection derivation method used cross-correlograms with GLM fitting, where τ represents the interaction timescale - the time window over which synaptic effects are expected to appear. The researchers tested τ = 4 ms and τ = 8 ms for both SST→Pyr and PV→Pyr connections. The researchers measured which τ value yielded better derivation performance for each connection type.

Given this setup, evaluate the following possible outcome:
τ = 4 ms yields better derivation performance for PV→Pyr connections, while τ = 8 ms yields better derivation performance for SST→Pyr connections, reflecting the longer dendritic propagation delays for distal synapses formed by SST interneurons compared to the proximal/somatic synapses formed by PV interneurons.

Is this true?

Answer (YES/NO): YES